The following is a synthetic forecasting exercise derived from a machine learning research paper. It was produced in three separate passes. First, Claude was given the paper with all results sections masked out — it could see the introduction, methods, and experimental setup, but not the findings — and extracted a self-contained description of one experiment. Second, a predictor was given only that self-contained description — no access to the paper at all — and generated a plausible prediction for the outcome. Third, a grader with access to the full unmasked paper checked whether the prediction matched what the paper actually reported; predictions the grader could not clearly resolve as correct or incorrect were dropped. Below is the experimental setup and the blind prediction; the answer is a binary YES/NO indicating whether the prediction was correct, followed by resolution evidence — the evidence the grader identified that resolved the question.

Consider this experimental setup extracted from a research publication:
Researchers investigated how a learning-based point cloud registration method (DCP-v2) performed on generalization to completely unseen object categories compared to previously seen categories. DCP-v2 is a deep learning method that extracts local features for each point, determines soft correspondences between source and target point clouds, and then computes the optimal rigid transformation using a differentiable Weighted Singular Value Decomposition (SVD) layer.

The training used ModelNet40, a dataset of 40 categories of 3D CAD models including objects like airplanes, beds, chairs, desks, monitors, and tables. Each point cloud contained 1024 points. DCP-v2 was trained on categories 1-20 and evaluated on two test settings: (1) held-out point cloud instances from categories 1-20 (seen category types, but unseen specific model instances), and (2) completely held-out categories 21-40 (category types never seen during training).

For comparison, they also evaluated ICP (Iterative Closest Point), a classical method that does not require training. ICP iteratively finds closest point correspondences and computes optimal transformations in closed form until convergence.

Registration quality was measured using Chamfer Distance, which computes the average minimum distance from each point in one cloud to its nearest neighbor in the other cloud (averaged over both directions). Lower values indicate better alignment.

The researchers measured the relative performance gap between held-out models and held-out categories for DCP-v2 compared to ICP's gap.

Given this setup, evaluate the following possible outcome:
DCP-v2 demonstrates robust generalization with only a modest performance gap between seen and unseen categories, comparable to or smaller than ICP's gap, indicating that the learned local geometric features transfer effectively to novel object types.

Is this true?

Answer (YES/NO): NO